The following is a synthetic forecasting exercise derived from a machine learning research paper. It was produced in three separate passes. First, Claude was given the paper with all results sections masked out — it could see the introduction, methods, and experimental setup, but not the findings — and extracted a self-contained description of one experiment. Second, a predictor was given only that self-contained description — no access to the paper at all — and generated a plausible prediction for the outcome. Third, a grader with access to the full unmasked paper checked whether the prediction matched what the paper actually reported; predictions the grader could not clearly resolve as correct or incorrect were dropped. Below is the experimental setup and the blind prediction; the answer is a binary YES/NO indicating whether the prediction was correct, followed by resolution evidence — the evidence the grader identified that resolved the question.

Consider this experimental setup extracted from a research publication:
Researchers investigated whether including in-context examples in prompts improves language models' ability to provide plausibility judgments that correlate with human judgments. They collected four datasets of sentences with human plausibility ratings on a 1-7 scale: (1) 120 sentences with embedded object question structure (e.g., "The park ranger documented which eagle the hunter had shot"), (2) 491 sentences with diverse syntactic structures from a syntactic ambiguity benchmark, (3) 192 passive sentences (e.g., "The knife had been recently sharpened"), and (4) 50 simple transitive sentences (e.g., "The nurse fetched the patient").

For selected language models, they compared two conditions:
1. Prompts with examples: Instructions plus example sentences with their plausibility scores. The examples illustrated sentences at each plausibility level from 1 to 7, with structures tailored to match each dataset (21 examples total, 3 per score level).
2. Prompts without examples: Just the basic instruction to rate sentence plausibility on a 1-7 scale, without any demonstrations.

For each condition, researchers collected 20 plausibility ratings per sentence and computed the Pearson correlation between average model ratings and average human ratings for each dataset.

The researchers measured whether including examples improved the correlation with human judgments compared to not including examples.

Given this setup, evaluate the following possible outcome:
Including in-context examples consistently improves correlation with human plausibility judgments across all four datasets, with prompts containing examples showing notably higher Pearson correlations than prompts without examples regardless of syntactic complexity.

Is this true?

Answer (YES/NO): NO